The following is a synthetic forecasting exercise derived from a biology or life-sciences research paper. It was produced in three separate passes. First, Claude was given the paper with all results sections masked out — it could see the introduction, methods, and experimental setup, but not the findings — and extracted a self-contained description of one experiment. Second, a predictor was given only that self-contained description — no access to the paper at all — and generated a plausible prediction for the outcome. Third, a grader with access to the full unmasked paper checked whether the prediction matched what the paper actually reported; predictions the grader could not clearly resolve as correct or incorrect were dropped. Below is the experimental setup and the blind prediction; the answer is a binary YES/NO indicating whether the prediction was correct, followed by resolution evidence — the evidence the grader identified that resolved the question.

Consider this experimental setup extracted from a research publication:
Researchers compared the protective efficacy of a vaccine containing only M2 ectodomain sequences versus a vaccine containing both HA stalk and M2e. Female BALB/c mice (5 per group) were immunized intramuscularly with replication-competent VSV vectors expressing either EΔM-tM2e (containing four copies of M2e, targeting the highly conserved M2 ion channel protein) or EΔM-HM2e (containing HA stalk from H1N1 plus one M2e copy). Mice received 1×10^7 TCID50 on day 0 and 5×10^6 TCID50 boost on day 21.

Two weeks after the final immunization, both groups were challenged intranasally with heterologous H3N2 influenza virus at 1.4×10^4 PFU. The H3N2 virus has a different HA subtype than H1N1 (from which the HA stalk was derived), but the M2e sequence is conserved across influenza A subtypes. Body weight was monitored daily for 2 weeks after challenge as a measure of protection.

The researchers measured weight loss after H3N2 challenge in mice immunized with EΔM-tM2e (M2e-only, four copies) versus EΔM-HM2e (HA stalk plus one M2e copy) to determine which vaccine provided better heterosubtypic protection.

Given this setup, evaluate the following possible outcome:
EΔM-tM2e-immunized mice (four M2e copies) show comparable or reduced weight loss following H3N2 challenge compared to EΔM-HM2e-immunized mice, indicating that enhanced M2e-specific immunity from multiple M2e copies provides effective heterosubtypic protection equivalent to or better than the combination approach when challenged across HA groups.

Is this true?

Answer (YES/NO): YES